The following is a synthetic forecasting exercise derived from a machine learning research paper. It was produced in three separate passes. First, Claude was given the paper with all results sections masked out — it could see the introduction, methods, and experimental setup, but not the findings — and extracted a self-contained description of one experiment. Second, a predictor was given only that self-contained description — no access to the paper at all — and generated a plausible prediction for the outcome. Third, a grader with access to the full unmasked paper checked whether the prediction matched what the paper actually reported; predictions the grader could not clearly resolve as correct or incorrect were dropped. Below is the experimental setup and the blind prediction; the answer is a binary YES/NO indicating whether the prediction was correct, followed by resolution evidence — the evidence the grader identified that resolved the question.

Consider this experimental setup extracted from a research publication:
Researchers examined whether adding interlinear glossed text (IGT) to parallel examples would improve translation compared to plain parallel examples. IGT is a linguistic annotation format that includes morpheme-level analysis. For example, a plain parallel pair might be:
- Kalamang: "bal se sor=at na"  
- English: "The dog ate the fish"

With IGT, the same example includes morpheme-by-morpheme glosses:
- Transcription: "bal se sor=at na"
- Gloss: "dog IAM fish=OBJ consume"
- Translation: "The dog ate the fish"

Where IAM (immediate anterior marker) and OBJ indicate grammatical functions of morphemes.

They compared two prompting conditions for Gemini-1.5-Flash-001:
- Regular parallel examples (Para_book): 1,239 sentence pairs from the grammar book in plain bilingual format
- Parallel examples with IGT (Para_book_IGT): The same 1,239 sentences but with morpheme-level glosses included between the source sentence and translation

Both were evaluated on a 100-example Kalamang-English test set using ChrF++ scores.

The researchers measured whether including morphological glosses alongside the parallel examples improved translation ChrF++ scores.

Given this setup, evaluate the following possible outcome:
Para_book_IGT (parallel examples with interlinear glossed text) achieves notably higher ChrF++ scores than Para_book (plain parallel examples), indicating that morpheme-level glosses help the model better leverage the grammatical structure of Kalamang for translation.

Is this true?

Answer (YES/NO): NO